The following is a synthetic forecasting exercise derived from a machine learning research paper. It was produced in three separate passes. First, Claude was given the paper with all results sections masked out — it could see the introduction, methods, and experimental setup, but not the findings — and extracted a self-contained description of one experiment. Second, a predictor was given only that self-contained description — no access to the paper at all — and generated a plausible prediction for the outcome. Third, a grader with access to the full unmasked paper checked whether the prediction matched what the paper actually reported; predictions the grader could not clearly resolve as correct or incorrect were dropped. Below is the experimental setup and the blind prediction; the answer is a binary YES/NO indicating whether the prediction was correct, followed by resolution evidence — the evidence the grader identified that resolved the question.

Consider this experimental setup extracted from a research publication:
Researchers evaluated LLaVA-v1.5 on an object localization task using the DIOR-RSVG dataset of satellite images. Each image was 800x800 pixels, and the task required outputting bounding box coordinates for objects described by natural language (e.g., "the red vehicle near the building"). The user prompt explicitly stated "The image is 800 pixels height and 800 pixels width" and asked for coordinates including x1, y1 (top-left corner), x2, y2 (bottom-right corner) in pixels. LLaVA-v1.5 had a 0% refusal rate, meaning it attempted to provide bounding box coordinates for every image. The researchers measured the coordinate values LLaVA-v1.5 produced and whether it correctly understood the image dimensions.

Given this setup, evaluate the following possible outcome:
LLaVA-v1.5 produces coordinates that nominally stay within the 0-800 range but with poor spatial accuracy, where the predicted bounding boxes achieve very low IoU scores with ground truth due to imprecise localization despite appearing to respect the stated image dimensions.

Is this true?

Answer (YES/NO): NO